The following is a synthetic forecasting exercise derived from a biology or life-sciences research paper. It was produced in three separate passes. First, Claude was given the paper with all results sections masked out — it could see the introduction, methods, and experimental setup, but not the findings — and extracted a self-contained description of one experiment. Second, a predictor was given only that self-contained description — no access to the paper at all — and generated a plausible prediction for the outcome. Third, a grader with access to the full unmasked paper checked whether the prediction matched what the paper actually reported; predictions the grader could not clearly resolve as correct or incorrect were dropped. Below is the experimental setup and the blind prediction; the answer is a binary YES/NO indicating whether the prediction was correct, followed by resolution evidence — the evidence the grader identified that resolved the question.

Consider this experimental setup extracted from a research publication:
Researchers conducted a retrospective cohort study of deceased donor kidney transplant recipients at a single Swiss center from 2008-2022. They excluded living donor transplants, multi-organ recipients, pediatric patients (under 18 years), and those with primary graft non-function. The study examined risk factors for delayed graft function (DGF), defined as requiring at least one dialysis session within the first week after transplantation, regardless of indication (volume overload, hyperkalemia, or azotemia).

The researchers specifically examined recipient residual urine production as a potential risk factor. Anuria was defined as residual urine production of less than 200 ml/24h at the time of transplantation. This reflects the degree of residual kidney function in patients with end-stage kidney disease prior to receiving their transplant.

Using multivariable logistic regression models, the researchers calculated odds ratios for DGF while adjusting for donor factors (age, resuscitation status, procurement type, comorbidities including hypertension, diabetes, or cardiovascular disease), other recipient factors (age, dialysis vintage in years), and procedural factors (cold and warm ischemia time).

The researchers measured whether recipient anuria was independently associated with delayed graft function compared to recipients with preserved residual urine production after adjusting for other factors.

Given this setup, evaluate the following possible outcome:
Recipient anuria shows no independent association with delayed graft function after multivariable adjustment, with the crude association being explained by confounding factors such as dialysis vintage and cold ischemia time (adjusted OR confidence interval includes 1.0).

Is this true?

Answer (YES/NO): NO